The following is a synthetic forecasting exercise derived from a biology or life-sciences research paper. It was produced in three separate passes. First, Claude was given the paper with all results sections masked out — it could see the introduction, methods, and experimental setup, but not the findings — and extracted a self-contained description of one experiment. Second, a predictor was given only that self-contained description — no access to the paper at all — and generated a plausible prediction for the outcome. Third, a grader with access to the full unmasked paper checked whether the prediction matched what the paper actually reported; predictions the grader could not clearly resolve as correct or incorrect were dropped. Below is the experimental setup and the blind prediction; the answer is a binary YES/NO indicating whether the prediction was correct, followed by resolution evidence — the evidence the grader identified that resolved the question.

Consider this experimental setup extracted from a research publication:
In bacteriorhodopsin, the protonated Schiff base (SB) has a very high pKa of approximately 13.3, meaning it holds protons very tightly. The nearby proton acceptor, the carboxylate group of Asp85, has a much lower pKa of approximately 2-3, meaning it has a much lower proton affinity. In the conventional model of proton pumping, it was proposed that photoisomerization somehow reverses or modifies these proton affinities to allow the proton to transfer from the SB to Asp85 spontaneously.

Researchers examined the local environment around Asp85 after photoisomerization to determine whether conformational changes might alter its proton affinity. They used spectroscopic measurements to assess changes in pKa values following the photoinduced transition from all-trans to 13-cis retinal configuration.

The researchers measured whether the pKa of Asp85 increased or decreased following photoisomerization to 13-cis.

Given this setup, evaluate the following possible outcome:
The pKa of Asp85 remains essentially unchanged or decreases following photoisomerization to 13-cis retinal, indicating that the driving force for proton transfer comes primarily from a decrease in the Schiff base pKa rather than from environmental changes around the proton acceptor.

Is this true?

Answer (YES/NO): NO